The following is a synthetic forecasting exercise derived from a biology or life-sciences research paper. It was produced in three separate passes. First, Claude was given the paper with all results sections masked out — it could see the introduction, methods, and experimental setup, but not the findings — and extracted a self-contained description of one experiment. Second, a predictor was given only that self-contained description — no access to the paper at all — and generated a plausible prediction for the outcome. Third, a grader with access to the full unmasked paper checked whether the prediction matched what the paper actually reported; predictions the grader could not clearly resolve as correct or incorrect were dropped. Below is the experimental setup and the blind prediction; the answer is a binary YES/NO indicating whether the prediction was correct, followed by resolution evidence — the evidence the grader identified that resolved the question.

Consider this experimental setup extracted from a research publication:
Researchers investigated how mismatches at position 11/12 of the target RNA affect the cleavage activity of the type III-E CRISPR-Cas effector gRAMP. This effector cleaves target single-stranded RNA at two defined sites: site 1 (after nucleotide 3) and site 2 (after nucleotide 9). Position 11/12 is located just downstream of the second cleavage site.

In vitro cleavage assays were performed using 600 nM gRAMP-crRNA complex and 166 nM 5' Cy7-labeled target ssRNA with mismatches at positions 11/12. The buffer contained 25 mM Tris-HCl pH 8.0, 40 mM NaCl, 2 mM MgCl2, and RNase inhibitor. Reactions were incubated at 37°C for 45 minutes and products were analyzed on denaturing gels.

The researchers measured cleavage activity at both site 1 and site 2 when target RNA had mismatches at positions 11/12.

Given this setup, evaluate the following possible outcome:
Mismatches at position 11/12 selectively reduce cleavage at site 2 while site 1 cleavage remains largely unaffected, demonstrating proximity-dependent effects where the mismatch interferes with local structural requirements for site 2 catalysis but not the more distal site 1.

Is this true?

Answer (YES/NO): NO